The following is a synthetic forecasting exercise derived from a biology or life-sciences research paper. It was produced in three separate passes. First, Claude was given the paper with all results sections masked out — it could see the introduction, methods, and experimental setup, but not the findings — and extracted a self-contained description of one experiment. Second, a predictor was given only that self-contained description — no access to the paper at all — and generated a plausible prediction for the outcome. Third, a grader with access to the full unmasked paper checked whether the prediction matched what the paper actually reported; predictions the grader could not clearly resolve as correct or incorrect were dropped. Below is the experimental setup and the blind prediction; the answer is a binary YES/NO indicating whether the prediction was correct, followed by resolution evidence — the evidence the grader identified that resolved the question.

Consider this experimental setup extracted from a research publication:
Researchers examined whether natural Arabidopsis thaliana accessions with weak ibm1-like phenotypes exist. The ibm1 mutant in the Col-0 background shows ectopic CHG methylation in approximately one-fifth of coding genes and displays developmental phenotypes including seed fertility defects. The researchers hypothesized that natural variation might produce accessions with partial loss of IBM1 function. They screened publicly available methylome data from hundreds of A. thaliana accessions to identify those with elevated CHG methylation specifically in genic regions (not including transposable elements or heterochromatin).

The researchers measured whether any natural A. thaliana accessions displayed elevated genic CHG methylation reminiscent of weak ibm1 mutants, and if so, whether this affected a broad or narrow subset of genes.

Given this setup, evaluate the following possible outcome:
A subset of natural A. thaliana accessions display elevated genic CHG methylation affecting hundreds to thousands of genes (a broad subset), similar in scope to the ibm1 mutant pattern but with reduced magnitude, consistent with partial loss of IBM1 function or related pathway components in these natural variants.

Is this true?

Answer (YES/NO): YES